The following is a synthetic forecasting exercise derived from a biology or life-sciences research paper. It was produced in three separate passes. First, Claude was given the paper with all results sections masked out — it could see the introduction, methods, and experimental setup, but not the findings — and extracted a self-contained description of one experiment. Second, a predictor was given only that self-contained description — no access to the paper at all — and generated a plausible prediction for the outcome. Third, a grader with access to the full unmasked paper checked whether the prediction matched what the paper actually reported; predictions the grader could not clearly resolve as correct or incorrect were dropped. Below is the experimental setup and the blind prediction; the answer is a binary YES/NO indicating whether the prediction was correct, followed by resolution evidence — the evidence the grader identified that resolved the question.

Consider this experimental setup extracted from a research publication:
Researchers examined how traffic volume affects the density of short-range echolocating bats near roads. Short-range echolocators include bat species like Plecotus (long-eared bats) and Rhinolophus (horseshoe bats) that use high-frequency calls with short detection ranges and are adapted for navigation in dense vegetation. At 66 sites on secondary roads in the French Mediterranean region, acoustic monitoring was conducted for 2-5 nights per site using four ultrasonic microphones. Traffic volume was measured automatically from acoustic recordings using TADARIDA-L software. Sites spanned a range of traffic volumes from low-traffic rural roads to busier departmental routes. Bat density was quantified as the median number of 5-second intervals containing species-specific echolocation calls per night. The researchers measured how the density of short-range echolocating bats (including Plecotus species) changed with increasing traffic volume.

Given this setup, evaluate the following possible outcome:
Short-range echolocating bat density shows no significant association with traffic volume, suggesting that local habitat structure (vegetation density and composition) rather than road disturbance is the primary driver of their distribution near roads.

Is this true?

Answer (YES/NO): NO